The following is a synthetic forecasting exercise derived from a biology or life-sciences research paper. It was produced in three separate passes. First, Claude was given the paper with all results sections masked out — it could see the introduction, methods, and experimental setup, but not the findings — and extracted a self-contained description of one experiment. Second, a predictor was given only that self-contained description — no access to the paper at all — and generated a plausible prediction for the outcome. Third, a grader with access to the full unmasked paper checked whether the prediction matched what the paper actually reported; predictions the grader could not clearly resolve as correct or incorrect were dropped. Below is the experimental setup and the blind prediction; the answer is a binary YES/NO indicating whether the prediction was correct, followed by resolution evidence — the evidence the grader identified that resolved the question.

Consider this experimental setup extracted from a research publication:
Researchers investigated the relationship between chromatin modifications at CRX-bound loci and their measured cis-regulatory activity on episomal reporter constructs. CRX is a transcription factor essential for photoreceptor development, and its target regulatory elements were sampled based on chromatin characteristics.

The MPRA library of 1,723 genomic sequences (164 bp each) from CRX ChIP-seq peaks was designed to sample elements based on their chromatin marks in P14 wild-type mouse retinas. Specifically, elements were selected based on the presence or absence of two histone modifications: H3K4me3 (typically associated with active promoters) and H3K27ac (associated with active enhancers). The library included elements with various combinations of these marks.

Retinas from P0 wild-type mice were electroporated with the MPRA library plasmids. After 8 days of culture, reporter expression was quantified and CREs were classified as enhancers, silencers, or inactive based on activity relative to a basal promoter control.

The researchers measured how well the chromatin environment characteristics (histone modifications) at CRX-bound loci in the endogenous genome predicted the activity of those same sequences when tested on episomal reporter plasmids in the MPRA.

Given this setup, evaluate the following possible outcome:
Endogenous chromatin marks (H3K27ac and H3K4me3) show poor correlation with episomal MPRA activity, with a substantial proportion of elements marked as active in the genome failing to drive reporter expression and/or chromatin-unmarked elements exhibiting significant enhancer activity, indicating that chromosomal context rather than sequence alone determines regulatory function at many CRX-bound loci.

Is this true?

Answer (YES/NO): NO